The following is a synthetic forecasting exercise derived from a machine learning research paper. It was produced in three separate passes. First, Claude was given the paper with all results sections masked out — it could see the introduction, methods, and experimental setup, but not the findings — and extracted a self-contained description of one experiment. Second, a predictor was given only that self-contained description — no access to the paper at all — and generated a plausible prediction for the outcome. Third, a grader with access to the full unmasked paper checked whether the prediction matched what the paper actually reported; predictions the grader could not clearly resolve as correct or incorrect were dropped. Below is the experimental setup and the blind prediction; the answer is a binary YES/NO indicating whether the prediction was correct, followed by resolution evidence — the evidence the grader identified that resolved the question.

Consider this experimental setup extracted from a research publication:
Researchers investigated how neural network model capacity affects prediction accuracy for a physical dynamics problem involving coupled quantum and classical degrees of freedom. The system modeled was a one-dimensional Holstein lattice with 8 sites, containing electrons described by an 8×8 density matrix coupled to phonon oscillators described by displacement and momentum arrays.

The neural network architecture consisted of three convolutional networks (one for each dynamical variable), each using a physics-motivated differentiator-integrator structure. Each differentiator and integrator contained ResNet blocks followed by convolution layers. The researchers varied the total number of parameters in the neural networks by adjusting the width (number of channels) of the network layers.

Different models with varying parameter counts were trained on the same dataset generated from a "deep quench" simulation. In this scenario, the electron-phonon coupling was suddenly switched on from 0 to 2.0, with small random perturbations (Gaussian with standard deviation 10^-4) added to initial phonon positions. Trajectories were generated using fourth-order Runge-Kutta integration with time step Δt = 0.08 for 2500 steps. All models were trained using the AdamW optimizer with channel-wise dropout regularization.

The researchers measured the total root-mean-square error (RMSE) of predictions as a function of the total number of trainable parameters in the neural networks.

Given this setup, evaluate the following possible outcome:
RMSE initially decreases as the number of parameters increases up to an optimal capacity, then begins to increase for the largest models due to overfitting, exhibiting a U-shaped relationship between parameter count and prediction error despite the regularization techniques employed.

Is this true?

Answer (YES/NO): NO